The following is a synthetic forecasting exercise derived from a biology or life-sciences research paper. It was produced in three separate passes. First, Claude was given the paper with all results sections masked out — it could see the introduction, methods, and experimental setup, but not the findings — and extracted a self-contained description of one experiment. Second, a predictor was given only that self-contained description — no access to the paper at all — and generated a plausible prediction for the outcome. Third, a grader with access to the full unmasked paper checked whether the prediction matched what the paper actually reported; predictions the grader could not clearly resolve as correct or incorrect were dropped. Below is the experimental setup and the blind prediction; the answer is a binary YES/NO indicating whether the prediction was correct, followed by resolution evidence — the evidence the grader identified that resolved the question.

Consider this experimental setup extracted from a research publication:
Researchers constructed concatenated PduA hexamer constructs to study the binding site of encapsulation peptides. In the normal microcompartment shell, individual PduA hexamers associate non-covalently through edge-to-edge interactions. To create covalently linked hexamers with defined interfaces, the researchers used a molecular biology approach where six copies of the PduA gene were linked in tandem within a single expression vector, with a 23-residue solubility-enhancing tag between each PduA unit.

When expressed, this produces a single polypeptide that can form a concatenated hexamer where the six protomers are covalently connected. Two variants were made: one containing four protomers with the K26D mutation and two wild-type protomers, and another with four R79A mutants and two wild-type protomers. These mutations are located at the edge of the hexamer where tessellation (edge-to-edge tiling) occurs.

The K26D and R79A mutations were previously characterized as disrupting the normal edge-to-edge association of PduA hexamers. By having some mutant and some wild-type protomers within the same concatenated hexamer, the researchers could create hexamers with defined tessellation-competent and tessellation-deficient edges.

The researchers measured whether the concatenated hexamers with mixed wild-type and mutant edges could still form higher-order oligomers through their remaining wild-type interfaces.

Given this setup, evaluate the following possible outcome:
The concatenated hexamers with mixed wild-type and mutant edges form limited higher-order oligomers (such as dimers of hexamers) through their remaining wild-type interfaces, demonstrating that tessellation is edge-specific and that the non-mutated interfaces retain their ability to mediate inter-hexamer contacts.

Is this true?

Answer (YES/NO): YES